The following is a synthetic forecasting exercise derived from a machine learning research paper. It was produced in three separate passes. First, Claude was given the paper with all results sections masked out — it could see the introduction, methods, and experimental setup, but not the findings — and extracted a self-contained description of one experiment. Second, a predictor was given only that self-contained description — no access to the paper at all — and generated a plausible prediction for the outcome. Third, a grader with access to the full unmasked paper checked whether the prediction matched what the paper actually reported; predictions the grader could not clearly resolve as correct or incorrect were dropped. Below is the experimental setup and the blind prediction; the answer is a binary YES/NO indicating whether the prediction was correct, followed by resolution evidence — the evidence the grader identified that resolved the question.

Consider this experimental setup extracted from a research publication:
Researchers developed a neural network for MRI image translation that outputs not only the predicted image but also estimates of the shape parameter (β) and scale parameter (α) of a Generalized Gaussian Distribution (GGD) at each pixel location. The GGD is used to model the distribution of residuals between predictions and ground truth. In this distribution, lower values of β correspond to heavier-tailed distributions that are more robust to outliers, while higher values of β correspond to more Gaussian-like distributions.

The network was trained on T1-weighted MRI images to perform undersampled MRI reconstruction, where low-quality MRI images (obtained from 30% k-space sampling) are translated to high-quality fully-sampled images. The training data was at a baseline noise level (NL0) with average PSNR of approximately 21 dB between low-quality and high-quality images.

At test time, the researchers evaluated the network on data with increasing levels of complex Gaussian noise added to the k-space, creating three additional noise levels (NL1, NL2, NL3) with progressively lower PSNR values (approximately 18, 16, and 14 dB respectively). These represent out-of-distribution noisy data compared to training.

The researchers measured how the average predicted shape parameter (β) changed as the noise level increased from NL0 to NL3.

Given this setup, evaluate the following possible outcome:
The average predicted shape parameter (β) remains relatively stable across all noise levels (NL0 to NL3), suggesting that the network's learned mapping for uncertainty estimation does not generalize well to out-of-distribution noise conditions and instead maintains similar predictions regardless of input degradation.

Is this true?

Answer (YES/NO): NO